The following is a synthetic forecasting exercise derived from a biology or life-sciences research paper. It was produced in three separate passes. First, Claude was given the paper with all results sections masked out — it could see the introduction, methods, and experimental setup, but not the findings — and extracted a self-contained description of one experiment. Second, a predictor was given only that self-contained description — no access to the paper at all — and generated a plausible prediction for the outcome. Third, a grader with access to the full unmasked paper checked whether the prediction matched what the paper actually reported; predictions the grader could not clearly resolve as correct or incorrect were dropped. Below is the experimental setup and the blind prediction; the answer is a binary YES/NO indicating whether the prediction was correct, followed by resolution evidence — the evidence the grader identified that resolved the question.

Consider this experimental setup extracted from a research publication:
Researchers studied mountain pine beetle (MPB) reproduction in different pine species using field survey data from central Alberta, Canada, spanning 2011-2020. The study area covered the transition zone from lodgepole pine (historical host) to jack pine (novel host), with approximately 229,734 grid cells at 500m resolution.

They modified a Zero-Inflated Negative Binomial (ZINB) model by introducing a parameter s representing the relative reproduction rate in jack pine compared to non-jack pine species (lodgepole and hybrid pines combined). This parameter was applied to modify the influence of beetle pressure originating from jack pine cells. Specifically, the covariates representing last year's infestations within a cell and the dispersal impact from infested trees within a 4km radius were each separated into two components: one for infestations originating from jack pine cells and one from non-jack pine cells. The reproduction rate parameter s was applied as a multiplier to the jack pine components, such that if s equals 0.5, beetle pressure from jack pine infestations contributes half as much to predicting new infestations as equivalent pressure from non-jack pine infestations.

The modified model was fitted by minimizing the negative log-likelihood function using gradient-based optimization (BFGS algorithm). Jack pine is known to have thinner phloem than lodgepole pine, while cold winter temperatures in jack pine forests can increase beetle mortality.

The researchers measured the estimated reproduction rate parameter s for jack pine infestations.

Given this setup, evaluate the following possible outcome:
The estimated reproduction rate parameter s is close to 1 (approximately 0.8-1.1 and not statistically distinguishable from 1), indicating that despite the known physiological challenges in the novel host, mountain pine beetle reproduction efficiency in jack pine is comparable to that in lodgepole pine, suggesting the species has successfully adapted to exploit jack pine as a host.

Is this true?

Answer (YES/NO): NO